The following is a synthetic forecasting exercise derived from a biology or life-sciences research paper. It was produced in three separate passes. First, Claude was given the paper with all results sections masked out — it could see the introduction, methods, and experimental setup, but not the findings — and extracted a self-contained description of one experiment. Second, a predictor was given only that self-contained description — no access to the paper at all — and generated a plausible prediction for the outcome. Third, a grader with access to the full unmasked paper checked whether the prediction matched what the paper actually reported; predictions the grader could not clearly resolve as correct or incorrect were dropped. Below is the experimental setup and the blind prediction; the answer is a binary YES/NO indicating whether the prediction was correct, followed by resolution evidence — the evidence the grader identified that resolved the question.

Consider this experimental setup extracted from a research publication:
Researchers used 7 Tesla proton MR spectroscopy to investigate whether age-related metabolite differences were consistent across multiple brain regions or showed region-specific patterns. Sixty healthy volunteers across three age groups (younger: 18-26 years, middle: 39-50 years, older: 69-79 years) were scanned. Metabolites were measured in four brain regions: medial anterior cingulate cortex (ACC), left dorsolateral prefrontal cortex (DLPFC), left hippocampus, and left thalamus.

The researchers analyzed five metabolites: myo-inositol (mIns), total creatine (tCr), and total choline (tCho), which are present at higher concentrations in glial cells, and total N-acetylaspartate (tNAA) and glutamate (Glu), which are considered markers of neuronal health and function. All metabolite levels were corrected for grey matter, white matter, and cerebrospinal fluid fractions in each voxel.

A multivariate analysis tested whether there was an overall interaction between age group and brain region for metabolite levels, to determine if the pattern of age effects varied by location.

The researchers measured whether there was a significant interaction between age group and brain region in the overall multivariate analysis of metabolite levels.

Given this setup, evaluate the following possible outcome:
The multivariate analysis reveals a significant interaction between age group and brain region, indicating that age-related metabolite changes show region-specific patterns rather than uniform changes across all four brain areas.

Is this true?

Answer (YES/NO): YES